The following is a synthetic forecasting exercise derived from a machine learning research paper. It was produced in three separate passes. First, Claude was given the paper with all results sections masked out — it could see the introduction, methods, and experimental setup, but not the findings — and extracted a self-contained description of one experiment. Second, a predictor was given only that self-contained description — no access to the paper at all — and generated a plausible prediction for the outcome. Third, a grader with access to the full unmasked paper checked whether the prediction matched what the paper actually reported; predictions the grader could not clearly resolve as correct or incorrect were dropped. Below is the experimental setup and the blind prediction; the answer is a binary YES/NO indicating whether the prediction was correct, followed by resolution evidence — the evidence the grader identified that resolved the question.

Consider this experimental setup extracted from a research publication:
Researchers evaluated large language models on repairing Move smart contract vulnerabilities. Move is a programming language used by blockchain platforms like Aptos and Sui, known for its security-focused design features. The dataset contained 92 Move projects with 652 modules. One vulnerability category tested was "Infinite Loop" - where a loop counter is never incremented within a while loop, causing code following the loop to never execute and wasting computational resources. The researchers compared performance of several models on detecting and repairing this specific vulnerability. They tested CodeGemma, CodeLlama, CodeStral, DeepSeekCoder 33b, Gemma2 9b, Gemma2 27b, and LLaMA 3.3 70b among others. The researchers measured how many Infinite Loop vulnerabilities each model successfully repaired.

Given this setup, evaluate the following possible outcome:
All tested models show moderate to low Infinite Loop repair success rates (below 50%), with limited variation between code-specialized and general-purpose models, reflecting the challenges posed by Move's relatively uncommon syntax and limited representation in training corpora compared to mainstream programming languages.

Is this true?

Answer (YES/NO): NO